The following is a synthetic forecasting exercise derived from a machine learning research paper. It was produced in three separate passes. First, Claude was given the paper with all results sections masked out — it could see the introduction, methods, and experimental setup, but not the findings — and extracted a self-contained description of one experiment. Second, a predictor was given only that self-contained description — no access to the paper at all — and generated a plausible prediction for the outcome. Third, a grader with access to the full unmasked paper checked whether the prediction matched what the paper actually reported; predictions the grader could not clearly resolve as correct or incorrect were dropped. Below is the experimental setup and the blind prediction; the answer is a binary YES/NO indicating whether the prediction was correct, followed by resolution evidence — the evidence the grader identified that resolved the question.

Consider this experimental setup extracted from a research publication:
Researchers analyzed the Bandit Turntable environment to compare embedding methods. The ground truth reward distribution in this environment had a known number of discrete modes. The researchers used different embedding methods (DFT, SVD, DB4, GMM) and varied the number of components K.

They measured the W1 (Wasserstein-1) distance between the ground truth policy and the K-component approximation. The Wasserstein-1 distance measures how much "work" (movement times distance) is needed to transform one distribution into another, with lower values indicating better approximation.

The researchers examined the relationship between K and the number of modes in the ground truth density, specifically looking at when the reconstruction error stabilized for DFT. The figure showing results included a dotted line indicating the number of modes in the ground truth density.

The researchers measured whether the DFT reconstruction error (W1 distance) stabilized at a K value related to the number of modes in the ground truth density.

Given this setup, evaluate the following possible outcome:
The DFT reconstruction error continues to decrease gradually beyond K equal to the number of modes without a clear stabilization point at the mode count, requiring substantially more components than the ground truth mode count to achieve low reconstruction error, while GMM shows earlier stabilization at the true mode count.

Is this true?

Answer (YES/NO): NO